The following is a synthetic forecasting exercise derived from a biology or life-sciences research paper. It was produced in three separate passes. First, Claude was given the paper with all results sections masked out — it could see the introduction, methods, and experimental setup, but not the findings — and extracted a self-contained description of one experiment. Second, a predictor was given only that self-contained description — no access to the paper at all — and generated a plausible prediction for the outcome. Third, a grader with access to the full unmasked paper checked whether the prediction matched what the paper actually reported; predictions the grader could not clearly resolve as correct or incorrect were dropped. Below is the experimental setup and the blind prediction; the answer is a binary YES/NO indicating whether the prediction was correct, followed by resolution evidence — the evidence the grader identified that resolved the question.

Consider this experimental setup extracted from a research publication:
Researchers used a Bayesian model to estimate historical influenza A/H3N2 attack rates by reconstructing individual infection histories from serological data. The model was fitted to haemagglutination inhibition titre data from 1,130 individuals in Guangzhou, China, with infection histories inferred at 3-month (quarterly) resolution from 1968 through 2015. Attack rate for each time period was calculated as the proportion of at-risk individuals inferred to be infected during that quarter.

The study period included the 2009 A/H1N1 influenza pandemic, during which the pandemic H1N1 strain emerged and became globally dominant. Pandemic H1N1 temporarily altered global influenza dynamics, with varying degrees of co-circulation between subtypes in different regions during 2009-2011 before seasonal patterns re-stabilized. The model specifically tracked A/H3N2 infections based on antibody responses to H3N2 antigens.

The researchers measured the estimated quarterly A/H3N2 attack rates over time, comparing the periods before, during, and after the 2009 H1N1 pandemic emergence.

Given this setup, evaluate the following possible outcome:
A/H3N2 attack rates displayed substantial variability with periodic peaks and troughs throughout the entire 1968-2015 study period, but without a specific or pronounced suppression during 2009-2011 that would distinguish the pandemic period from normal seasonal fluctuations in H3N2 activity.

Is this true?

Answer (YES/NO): NO